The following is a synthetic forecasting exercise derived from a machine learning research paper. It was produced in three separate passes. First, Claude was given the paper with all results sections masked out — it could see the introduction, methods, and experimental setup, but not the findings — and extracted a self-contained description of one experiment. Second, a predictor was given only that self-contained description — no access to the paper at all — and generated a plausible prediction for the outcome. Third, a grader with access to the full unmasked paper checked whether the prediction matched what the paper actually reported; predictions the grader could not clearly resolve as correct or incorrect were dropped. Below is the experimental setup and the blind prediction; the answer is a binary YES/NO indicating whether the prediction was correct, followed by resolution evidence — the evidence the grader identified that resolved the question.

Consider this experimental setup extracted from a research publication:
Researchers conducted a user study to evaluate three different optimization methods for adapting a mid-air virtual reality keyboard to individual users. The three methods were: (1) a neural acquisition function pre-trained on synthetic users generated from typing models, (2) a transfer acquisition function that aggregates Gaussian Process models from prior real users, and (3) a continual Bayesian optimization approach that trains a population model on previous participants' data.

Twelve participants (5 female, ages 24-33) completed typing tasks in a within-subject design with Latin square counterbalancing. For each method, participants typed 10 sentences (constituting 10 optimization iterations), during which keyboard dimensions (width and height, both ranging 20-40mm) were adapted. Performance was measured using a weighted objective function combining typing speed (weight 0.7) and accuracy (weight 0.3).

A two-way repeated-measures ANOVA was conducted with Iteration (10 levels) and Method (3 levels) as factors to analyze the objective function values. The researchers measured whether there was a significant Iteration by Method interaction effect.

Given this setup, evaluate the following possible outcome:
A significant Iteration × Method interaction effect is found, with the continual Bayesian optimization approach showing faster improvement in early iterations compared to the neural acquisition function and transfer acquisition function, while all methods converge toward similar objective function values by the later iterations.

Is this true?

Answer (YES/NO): NO